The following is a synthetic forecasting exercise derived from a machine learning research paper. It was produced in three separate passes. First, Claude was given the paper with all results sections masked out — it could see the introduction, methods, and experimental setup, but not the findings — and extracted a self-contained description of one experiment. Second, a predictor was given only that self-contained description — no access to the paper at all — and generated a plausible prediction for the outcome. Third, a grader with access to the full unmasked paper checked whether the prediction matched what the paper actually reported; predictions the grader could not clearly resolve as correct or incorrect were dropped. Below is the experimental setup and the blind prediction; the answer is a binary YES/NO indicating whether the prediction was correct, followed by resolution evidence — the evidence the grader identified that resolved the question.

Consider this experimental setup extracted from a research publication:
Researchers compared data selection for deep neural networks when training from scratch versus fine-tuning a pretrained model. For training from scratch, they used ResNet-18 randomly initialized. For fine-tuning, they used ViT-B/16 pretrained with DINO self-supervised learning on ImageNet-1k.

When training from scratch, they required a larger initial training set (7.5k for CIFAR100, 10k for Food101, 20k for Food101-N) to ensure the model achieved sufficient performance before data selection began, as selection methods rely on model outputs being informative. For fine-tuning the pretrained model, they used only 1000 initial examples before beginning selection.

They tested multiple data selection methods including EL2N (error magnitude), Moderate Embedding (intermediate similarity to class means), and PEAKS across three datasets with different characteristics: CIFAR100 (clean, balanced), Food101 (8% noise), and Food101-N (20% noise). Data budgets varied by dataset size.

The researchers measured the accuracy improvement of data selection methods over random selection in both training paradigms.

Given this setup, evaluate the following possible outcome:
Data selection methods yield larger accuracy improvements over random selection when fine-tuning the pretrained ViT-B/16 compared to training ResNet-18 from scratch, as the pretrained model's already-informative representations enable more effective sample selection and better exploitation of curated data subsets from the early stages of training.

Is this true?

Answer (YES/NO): YES